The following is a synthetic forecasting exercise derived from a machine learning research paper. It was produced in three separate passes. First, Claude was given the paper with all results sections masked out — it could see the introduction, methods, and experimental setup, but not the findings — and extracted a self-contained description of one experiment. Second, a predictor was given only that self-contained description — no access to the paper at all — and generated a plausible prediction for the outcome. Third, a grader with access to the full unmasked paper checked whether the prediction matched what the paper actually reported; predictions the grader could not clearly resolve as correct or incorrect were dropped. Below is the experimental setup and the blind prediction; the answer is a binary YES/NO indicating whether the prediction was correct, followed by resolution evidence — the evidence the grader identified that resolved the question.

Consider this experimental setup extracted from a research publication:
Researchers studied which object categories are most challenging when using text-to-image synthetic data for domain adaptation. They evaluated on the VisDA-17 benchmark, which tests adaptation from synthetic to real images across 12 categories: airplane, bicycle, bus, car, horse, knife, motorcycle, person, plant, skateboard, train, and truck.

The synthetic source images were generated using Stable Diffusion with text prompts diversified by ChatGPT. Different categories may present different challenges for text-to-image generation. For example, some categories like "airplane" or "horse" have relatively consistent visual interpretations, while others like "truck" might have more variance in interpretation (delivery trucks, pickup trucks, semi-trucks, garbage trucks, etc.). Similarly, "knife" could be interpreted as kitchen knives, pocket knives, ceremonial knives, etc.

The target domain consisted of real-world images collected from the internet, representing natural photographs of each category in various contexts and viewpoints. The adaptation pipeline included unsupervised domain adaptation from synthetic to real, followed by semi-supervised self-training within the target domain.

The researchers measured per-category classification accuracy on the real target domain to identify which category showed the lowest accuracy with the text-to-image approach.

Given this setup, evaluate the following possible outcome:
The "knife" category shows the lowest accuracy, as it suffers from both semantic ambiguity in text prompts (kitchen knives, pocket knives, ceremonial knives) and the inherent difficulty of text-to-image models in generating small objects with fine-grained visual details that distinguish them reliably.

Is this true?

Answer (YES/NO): NO